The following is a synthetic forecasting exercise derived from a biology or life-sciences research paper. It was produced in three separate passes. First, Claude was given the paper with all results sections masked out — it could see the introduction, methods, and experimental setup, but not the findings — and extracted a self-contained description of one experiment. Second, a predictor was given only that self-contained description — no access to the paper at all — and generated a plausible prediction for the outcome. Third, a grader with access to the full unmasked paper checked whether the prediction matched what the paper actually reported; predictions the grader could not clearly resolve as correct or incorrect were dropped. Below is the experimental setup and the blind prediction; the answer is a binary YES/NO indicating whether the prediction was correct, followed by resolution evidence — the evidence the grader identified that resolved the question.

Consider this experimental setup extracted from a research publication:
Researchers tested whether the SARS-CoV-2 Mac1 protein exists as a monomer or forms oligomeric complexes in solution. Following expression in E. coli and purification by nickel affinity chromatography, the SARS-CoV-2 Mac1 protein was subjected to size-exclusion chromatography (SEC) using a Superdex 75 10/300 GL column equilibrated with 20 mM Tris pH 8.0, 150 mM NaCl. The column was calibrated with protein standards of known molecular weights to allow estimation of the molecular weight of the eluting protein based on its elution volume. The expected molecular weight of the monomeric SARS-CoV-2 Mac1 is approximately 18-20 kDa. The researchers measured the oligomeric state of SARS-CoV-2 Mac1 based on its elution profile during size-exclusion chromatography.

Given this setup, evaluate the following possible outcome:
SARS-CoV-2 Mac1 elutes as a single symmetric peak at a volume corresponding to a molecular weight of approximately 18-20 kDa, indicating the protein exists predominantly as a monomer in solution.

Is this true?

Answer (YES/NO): YES